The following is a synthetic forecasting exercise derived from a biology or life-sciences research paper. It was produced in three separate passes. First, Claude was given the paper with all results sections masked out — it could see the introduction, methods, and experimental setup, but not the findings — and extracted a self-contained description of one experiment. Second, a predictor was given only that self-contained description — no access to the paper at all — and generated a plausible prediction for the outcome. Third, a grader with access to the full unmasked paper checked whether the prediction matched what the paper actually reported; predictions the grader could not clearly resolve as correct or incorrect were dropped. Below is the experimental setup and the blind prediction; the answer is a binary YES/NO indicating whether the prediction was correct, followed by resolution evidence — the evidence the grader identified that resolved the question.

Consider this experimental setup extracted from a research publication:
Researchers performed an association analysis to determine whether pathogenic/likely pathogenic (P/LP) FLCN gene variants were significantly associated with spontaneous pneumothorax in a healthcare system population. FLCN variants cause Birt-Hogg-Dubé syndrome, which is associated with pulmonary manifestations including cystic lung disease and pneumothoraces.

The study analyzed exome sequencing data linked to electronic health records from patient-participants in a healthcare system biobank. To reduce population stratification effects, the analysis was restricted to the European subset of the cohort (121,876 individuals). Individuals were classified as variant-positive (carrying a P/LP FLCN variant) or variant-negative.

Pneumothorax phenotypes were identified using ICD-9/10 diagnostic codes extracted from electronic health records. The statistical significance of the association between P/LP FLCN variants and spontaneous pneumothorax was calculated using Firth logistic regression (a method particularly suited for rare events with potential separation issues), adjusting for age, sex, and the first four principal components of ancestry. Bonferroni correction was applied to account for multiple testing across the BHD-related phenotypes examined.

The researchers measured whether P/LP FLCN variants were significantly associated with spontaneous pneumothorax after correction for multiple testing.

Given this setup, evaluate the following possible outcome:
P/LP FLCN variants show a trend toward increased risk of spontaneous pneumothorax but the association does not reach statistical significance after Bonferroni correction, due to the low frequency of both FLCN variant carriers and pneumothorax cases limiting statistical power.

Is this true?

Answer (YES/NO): NO